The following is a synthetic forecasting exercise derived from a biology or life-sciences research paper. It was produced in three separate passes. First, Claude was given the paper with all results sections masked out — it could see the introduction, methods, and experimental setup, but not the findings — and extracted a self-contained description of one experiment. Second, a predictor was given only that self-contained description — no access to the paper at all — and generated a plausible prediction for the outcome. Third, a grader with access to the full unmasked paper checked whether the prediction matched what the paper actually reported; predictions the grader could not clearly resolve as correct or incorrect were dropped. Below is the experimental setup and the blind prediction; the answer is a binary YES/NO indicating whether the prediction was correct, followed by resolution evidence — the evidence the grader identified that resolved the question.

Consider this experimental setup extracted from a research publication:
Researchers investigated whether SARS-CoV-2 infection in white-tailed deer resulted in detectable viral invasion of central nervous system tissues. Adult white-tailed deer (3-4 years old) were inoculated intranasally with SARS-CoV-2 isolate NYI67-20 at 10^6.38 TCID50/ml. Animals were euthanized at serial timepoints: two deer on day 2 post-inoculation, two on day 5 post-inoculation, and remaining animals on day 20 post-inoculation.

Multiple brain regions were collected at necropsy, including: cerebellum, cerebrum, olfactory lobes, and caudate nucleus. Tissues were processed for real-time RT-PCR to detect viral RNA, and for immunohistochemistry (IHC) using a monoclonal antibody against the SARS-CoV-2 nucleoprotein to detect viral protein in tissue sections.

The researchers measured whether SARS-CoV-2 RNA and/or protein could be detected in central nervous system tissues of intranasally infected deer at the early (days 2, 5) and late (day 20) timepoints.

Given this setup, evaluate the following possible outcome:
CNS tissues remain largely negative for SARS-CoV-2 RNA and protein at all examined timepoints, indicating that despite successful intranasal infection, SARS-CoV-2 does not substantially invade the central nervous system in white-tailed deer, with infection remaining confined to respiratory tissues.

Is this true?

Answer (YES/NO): NO